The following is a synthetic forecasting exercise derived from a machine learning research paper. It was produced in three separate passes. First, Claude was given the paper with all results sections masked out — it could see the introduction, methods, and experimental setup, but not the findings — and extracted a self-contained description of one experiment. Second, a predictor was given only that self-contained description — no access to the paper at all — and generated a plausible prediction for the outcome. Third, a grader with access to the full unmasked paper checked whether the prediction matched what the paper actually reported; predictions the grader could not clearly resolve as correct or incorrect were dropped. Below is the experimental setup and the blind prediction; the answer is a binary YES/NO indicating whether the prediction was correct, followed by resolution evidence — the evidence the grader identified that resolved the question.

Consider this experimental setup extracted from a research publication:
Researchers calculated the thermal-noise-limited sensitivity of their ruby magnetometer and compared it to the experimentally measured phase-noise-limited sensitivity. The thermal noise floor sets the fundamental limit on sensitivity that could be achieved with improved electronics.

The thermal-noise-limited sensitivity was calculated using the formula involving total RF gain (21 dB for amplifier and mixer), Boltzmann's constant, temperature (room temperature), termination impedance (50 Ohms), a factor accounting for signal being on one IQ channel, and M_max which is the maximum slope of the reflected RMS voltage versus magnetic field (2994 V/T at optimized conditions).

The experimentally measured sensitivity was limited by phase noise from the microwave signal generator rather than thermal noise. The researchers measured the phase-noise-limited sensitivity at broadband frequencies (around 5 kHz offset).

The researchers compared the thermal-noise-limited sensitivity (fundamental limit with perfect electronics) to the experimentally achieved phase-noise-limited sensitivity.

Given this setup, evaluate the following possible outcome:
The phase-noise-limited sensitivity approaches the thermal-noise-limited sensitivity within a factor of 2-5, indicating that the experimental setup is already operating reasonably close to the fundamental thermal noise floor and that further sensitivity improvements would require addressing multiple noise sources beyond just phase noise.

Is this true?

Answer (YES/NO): NO